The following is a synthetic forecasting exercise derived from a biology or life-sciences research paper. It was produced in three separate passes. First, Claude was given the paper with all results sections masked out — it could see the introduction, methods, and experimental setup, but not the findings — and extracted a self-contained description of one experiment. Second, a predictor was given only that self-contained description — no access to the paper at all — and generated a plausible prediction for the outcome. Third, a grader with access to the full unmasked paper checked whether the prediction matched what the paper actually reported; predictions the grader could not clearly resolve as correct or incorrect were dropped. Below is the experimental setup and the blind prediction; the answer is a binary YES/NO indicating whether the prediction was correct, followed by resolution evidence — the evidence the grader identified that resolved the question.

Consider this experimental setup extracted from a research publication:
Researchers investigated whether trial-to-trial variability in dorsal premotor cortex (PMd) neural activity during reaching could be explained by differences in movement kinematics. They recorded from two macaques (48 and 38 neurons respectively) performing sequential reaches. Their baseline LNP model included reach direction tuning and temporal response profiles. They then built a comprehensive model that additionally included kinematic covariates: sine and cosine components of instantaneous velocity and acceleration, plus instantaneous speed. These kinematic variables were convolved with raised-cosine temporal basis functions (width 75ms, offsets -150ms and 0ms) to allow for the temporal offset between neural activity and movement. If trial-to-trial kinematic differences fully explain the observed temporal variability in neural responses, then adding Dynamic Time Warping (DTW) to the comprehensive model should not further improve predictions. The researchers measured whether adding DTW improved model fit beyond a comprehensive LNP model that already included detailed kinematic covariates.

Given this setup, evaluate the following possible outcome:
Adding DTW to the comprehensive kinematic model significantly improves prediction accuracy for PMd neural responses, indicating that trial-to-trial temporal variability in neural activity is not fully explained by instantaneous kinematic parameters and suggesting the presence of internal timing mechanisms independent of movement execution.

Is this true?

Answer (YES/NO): YES